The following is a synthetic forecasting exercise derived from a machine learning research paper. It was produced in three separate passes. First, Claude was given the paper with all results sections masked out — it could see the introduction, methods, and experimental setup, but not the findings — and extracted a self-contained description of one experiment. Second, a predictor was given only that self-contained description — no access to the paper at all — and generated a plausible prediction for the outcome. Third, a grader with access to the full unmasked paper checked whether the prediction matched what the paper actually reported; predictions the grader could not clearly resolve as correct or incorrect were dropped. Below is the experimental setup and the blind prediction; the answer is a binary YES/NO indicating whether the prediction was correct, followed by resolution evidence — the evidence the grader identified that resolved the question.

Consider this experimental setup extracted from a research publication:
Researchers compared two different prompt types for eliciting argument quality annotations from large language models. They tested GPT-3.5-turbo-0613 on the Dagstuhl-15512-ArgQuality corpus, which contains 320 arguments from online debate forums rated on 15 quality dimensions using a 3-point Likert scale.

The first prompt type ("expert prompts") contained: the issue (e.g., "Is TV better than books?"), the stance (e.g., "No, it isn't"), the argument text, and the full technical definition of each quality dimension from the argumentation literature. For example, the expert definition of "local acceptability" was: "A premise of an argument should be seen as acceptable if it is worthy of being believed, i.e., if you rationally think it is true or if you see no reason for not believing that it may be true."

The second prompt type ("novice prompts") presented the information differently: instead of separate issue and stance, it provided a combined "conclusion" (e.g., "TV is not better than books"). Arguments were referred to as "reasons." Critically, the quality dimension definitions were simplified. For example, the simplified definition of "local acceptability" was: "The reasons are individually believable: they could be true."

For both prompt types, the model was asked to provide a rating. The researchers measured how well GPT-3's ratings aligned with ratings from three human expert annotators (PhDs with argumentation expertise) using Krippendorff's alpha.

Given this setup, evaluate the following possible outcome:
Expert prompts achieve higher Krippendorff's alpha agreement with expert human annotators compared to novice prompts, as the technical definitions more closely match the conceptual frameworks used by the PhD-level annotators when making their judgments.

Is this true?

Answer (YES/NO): YES